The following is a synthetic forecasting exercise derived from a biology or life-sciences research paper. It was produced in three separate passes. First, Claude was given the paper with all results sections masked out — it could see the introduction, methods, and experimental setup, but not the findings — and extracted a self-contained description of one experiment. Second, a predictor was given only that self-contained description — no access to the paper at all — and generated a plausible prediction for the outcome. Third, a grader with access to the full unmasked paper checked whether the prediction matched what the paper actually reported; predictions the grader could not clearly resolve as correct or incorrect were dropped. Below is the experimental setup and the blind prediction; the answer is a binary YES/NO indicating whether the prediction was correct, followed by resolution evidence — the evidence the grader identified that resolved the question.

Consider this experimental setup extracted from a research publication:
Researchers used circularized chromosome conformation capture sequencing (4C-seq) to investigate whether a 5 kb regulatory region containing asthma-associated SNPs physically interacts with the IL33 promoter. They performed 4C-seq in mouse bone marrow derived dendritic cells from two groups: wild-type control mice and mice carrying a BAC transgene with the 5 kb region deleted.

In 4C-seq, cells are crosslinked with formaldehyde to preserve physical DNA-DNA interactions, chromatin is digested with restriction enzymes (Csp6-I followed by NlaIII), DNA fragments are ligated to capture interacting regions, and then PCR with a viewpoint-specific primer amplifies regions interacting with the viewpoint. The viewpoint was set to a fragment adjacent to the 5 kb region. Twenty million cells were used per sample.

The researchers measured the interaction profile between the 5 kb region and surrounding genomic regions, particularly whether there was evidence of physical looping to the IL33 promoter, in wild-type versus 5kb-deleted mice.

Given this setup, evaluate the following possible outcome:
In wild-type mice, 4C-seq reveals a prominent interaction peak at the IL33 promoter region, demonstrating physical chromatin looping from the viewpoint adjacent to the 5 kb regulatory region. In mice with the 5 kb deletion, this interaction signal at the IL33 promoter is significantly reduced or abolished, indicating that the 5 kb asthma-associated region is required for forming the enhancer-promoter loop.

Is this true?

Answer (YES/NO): YES